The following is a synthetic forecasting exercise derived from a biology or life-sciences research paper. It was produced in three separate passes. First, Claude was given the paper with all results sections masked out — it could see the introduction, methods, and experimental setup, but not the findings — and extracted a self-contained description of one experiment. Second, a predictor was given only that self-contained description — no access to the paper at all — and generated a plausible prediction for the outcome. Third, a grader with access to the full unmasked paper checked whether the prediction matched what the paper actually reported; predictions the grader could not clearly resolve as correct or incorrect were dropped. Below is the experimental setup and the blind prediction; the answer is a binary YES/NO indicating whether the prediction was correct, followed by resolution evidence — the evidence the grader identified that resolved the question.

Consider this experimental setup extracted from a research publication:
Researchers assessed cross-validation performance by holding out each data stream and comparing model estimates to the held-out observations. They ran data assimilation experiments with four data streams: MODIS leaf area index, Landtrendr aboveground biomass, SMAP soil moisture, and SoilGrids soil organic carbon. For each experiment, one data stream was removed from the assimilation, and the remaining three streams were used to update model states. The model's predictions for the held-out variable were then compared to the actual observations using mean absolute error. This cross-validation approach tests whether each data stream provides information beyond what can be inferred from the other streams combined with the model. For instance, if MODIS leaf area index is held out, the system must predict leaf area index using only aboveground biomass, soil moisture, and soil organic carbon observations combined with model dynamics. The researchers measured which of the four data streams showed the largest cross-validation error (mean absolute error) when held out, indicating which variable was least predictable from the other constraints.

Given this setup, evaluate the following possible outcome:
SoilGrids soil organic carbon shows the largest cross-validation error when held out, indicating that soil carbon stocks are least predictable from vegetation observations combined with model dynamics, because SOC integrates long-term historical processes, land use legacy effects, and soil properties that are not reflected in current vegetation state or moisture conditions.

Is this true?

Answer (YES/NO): YES